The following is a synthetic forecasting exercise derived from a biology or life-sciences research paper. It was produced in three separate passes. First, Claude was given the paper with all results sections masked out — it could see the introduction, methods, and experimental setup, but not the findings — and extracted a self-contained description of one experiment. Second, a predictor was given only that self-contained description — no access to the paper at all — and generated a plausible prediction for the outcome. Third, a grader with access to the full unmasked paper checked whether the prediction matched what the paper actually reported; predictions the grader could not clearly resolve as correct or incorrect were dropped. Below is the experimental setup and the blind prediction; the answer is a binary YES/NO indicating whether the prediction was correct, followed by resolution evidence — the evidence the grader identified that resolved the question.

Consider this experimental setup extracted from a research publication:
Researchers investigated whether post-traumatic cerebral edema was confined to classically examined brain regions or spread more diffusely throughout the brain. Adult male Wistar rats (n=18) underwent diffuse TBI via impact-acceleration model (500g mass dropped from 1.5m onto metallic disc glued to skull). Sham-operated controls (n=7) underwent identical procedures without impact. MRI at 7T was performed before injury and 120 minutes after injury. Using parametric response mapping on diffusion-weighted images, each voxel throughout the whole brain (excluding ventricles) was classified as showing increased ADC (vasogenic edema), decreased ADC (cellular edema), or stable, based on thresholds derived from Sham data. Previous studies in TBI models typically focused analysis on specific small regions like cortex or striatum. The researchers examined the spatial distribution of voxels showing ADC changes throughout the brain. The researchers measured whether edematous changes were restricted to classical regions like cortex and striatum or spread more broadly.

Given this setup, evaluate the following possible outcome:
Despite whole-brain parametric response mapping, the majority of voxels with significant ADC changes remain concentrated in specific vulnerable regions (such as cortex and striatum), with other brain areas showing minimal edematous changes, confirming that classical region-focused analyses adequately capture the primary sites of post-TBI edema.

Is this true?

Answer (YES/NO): NO